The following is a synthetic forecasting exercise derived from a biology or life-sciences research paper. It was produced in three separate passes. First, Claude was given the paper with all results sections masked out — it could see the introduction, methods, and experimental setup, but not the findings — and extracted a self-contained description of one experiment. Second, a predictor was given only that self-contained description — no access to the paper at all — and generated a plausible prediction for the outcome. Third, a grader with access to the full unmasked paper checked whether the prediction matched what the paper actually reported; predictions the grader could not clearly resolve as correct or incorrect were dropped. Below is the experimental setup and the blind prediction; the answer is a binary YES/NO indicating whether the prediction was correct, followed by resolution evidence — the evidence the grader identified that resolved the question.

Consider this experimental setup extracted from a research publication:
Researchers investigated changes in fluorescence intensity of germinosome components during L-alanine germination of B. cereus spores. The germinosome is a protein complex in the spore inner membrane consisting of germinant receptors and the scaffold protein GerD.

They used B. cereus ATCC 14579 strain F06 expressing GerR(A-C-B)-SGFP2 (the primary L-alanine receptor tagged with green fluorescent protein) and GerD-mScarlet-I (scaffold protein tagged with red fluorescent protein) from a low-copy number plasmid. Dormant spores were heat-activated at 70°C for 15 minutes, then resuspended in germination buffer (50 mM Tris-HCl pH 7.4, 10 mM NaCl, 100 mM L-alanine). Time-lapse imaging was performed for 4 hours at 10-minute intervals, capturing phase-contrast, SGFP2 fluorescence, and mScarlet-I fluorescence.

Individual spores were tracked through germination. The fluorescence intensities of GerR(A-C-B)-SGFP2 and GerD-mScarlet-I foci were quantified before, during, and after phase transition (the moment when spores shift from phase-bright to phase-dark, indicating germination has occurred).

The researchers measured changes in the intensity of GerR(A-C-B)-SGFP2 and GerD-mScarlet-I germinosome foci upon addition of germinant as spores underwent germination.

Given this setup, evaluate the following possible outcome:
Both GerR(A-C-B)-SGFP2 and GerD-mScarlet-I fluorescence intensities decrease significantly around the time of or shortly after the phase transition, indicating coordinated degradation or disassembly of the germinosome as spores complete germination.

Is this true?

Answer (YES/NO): YES